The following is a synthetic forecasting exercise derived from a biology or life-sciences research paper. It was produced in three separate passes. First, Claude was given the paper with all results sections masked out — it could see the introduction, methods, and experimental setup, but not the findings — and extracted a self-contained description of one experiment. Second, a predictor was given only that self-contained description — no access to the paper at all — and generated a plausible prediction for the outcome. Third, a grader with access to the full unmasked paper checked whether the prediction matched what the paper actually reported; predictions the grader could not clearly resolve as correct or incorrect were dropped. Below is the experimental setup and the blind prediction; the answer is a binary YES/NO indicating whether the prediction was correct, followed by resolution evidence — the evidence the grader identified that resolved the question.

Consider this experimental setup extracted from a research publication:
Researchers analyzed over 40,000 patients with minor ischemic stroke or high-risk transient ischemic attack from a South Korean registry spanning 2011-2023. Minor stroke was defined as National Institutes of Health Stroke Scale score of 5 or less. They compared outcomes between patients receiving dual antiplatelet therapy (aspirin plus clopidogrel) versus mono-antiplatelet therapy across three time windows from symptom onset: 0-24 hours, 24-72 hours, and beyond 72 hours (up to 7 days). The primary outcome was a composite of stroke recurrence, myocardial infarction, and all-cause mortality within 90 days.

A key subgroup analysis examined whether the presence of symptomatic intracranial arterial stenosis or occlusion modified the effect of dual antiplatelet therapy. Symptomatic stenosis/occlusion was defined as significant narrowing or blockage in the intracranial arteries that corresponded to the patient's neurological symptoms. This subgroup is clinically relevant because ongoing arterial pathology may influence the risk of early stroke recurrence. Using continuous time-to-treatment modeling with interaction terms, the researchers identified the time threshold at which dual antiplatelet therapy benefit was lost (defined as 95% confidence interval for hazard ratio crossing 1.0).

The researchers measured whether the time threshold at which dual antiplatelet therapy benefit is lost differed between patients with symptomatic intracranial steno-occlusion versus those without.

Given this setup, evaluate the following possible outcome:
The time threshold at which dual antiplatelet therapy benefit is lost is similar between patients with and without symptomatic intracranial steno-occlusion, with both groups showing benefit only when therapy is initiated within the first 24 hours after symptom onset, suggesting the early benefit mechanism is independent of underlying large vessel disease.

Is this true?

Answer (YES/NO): NO